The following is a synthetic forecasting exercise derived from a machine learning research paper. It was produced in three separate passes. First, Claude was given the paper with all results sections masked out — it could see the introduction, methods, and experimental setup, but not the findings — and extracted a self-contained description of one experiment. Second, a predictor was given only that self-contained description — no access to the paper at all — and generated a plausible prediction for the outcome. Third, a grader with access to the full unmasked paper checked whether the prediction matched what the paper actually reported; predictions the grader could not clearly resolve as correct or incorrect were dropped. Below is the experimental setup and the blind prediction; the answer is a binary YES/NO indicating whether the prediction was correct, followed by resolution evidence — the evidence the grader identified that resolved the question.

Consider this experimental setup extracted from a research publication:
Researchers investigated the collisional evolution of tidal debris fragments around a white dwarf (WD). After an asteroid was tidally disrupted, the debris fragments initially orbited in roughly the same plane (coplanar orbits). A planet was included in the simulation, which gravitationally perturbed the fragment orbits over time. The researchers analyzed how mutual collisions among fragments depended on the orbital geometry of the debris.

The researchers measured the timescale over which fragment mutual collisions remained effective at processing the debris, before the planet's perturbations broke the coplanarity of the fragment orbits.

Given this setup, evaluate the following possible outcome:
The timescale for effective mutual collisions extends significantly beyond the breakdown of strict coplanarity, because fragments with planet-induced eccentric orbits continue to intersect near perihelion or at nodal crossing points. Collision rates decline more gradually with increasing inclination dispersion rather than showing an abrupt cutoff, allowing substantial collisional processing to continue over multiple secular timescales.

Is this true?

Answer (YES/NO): NO